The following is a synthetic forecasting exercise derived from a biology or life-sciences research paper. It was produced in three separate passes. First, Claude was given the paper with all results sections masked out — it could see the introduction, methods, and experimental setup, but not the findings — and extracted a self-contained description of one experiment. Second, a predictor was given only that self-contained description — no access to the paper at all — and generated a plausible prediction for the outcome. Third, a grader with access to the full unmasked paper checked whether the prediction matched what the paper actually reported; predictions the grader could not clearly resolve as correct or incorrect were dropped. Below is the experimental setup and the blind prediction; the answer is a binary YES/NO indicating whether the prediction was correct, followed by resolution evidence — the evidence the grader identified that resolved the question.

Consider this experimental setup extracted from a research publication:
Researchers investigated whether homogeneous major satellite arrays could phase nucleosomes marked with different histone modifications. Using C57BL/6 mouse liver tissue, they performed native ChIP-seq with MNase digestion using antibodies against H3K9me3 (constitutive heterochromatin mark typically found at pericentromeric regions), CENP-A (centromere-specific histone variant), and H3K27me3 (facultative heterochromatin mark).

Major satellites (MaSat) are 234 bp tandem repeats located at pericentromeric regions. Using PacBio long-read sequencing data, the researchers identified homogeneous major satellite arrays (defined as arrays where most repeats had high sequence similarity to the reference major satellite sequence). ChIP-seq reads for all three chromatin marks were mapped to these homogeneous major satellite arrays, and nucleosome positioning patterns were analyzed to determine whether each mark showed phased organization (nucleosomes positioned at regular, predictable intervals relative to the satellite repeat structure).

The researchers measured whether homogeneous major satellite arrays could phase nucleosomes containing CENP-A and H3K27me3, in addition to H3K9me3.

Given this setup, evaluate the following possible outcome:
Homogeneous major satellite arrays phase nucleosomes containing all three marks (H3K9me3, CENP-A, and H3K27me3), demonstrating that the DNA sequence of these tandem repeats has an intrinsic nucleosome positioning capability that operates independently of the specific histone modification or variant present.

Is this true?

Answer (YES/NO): YES